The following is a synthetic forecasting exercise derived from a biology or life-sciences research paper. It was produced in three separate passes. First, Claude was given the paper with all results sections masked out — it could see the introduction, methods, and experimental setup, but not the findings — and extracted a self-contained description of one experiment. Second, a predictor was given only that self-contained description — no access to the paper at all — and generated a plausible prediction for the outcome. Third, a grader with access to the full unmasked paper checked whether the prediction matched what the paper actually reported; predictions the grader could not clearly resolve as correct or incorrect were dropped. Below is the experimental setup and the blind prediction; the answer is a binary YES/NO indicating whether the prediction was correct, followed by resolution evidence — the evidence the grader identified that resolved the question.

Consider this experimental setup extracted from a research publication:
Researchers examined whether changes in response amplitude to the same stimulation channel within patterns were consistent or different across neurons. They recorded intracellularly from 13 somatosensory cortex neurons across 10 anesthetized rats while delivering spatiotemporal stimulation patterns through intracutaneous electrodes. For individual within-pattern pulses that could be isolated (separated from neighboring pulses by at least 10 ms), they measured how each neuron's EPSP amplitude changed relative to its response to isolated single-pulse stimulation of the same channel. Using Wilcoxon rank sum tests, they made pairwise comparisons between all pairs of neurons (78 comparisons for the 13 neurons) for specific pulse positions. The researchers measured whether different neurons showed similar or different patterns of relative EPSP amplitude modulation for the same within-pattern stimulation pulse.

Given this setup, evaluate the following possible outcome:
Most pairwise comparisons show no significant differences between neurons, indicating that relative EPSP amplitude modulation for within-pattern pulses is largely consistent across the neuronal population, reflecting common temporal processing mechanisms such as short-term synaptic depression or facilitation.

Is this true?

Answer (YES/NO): NO